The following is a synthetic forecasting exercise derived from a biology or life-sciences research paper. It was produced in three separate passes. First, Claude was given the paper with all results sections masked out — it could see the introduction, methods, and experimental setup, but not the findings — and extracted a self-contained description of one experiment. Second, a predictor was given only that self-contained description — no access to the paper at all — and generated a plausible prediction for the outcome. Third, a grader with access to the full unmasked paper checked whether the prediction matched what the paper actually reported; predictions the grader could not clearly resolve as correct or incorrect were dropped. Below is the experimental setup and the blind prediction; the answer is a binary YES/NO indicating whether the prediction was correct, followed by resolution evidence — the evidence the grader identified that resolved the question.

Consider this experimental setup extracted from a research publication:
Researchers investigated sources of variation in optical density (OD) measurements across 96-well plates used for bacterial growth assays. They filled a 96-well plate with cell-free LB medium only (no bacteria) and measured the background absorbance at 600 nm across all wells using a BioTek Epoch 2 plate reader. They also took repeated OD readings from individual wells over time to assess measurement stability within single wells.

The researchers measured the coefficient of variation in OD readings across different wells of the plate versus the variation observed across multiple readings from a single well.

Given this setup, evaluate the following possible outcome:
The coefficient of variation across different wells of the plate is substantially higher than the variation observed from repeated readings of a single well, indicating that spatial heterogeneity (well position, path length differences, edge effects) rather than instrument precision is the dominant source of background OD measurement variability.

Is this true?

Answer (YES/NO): YES